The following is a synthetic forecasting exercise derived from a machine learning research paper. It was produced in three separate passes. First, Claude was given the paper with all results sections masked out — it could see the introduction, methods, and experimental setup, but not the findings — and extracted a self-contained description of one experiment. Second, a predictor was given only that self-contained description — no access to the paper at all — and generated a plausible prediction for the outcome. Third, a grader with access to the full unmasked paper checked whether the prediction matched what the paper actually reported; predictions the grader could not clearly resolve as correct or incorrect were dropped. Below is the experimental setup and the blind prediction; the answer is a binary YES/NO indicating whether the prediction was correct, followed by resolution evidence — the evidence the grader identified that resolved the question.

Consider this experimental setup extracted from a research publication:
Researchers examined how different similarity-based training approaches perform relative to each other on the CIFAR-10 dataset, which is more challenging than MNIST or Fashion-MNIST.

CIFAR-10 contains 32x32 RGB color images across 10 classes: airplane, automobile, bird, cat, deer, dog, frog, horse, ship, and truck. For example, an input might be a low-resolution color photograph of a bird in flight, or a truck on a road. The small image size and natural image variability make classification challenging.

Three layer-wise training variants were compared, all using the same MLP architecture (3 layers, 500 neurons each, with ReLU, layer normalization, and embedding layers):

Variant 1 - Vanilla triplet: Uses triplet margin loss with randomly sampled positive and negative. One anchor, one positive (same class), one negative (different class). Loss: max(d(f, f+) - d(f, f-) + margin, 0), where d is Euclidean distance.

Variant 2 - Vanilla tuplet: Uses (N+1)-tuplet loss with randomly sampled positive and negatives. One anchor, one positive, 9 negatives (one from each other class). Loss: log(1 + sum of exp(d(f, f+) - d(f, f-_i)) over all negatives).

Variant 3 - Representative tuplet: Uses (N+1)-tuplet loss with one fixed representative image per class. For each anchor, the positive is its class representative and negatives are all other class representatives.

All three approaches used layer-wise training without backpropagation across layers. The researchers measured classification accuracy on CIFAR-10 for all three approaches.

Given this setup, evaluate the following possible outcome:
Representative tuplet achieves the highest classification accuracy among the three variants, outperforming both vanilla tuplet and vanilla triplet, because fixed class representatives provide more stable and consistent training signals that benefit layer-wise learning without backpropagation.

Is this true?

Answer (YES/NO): YES